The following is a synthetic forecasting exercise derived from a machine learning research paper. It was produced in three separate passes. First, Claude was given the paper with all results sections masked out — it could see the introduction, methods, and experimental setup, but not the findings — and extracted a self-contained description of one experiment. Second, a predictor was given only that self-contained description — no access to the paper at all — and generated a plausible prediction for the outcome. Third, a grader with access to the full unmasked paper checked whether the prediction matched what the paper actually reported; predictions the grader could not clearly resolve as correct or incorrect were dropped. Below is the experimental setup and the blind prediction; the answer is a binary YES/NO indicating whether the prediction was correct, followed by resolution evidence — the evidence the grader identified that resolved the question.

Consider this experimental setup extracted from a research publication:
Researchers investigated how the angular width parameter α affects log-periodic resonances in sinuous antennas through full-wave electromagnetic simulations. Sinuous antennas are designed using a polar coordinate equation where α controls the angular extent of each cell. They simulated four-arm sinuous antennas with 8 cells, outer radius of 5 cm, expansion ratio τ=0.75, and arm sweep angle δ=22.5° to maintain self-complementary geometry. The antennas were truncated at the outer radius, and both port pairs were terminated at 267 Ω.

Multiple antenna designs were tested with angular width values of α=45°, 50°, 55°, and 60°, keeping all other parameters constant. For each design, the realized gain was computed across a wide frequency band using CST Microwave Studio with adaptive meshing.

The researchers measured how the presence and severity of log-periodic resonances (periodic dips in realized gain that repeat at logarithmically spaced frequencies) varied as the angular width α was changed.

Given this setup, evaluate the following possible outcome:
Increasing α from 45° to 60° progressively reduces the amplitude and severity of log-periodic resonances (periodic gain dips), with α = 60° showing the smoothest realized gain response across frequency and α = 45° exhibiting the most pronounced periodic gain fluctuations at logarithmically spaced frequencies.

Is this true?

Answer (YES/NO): NO